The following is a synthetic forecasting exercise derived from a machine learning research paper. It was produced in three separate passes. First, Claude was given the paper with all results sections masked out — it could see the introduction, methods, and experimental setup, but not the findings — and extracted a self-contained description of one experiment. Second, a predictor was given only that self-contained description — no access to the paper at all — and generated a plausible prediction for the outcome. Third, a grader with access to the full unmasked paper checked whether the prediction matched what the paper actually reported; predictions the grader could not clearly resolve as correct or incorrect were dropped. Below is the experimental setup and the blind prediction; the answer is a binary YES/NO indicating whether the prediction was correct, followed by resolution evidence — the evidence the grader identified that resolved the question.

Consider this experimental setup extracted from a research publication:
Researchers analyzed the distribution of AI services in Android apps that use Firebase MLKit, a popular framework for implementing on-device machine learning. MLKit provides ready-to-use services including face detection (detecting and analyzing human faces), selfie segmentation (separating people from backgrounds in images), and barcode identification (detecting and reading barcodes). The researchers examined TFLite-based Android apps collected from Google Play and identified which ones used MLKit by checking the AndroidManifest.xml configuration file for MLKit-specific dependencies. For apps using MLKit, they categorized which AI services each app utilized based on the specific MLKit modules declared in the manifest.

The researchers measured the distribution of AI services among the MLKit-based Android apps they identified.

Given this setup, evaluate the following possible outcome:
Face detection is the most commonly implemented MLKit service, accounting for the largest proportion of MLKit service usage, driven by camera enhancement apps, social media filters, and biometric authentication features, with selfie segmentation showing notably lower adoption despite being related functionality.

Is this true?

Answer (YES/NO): YES